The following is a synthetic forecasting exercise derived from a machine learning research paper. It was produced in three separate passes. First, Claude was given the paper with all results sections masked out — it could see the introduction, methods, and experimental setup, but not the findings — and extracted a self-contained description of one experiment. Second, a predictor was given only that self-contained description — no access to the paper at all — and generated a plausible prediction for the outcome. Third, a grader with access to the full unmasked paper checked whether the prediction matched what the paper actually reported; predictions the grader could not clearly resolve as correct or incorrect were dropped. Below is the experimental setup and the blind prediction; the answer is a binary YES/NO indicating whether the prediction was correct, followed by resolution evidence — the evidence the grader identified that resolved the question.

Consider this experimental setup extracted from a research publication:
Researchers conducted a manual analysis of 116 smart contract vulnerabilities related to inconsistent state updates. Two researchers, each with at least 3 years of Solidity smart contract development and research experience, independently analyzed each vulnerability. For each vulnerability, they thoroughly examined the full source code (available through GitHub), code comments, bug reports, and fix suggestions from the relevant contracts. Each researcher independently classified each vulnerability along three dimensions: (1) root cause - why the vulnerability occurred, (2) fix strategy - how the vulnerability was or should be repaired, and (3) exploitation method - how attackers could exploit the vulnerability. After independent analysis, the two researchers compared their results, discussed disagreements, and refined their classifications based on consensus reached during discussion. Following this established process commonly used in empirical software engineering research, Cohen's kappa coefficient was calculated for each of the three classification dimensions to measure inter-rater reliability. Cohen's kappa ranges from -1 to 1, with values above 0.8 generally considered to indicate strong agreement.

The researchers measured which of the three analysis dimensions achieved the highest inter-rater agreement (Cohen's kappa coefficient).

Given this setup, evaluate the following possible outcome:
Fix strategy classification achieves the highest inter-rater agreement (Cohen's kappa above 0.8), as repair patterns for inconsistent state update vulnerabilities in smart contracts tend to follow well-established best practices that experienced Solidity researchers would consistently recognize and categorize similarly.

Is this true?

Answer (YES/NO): NO